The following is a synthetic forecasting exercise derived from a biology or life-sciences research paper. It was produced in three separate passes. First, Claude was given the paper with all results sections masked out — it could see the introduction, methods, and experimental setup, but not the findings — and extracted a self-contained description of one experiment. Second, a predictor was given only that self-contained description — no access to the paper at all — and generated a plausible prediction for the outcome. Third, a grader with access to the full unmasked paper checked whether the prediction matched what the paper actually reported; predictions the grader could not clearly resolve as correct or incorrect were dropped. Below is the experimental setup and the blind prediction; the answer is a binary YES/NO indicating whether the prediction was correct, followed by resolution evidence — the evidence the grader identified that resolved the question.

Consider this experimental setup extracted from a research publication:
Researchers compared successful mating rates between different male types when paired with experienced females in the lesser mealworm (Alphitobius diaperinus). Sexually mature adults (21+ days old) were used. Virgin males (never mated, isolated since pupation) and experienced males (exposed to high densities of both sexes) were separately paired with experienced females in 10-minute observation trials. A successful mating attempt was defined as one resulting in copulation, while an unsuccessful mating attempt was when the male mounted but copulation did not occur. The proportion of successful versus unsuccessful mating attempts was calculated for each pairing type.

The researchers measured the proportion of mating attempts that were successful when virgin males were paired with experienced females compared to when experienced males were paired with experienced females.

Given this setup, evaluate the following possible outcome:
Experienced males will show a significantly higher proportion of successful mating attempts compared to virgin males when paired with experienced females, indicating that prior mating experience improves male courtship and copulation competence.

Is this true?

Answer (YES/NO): NO